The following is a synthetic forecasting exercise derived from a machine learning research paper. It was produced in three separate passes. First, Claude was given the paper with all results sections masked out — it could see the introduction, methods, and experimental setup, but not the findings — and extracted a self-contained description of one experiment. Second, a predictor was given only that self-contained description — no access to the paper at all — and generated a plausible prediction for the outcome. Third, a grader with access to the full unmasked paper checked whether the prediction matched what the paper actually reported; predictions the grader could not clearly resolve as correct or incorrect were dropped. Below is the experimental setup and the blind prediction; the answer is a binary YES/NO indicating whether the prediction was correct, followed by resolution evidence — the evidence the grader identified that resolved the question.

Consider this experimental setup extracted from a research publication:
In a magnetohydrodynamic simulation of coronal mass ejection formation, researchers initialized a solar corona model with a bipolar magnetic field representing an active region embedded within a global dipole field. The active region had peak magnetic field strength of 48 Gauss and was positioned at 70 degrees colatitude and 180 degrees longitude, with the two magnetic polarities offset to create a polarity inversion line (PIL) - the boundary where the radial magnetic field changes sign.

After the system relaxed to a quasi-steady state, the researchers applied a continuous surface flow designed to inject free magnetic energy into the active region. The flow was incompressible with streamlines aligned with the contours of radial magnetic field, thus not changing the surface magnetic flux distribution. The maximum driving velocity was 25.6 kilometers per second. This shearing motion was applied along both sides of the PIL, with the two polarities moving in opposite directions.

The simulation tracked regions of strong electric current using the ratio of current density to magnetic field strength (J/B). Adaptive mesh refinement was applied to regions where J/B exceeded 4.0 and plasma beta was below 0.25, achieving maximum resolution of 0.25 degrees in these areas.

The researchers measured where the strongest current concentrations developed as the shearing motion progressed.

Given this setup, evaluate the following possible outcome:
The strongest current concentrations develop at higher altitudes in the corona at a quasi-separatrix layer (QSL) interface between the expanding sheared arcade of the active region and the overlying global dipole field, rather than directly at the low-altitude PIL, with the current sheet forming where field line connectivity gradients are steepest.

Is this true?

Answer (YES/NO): NO